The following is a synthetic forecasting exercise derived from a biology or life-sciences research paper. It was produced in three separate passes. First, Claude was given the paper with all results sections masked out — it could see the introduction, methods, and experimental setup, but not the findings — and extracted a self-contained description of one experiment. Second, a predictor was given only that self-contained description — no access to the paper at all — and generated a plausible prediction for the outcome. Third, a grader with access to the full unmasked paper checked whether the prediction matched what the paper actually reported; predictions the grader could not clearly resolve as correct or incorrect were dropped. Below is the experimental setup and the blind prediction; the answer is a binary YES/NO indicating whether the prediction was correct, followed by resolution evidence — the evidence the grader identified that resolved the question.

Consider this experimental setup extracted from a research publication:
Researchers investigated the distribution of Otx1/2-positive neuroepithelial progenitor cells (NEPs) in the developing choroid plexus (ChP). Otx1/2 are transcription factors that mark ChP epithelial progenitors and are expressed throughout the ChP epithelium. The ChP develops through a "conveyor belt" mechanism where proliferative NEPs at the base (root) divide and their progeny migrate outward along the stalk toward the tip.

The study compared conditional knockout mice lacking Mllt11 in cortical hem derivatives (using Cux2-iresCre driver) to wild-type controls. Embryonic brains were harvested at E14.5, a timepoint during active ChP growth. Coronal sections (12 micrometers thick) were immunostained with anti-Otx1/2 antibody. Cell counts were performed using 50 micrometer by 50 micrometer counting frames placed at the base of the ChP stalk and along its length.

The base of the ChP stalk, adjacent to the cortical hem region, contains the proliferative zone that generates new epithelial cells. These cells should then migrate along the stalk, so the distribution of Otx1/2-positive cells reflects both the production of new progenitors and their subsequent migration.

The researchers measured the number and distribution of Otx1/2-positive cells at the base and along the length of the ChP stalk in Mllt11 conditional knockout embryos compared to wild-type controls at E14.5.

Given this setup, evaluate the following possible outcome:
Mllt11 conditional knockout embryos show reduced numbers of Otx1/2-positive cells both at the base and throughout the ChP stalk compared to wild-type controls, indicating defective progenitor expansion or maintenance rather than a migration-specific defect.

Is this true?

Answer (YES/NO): NO